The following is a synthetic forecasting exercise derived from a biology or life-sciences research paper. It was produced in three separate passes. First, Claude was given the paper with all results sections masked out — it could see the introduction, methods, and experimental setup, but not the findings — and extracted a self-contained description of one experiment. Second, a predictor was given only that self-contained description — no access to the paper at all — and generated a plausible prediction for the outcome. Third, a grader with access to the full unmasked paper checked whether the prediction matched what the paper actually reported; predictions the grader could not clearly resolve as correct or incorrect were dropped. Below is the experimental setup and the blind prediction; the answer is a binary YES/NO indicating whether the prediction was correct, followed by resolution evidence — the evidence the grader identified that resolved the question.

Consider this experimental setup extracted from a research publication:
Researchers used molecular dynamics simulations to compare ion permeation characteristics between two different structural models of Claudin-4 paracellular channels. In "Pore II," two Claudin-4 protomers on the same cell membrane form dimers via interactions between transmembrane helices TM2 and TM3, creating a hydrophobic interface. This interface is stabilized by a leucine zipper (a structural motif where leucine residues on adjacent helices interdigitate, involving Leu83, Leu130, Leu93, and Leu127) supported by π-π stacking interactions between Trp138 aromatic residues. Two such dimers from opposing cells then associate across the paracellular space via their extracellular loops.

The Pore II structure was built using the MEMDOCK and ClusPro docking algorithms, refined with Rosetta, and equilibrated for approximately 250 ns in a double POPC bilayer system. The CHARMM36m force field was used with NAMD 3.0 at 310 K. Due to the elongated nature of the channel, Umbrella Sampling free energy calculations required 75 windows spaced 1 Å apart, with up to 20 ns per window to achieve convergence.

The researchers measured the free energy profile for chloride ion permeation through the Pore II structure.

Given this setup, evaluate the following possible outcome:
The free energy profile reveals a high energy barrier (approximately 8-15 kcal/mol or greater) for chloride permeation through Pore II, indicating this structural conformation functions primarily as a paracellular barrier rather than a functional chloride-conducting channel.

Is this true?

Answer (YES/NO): NO